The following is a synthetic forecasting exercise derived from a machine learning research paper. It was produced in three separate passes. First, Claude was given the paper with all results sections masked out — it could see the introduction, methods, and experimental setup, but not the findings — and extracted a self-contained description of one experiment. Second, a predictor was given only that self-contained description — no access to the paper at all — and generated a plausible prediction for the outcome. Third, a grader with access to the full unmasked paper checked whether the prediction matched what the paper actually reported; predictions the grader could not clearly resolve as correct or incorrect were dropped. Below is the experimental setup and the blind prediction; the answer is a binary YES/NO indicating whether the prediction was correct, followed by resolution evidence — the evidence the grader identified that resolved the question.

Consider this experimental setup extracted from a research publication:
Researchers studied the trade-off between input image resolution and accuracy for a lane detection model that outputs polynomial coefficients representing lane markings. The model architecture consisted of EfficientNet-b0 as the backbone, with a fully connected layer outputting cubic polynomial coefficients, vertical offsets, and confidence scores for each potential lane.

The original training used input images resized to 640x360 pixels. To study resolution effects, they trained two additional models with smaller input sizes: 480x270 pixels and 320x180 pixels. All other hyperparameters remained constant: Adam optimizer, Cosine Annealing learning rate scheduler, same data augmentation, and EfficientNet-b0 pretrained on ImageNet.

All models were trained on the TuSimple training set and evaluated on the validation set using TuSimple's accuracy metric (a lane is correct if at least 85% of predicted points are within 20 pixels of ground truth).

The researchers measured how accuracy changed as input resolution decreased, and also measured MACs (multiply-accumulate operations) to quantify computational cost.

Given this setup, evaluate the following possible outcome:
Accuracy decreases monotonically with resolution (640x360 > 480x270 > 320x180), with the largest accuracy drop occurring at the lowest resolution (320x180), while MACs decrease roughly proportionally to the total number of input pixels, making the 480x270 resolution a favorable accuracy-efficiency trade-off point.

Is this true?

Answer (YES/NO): YES